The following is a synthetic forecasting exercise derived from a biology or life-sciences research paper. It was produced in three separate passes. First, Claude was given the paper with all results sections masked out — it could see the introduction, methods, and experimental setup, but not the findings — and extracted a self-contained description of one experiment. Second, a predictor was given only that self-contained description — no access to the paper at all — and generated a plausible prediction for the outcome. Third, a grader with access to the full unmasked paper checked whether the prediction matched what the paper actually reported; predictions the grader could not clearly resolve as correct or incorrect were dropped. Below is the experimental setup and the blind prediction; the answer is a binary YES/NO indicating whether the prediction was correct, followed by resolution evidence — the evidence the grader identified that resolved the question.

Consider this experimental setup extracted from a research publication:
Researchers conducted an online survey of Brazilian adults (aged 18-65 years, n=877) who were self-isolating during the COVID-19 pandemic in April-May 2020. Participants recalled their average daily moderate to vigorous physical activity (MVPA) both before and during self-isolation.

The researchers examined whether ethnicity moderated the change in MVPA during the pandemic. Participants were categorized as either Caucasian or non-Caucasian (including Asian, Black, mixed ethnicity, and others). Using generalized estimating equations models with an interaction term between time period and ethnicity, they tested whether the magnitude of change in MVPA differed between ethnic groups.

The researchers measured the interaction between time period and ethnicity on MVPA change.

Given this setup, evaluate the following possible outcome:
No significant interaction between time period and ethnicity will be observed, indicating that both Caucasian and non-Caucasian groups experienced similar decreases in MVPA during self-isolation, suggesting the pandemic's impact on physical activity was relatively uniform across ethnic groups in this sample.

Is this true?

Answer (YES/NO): YES